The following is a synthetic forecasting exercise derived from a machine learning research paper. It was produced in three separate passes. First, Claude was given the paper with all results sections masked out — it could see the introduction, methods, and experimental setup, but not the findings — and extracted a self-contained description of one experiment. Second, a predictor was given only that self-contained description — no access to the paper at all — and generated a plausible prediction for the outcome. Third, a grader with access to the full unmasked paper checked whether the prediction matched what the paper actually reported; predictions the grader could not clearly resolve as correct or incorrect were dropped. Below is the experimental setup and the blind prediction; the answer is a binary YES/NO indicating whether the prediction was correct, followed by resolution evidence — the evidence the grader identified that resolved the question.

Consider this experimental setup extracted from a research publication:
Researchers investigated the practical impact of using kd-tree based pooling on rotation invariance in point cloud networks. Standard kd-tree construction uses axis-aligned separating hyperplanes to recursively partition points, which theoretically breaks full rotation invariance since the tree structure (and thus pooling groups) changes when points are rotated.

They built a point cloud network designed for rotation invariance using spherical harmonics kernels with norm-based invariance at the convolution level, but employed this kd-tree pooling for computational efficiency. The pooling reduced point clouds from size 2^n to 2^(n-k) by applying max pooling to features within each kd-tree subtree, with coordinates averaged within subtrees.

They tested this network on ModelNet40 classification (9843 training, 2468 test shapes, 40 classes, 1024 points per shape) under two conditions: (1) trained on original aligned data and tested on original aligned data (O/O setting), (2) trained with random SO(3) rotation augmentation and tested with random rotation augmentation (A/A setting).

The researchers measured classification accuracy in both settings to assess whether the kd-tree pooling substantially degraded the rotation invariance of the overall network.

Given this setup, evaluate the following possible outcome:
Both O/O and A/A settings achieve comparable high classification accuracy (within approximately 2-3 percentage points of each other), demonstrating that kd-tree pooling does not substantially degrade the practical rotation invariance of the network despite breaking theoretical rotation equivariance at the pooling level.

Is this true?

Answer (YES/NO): YES